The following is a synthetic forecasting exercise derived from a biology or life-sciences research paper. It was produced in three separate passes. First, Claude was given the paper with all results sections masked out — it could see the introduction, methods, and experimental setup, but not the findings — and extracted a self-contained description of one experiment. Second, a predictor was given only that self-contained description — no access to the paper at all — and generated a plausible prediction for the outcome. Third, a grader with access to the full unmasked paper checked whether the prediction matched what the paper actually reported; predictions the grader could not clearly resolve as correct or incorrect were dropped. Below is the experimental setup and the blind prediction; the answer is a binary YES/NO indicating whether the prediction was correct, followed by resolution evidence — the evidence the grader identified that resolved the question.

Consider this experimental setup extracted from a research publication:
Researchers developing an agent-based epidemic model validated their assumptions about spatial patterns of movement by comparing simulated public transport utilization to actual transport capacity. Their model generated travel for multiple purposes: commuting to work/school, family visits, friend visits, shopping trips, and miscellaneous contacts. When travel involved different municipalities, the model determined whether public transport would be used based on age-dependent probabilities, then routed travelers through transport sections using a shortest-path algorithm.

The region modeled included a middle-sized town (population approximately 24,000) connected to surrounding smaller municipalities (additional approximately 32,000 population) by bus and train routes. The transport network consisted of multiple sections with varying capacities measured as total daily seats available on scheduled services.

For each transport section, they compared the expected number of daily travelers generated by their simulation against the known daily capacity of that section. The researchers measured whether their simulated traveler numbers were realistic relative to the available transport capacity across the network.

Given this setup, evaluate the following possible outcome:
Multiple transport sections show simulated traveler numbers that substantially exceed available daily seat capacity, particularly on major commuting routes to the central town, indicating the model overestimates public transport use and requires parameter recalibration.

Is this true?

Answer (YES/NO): NO